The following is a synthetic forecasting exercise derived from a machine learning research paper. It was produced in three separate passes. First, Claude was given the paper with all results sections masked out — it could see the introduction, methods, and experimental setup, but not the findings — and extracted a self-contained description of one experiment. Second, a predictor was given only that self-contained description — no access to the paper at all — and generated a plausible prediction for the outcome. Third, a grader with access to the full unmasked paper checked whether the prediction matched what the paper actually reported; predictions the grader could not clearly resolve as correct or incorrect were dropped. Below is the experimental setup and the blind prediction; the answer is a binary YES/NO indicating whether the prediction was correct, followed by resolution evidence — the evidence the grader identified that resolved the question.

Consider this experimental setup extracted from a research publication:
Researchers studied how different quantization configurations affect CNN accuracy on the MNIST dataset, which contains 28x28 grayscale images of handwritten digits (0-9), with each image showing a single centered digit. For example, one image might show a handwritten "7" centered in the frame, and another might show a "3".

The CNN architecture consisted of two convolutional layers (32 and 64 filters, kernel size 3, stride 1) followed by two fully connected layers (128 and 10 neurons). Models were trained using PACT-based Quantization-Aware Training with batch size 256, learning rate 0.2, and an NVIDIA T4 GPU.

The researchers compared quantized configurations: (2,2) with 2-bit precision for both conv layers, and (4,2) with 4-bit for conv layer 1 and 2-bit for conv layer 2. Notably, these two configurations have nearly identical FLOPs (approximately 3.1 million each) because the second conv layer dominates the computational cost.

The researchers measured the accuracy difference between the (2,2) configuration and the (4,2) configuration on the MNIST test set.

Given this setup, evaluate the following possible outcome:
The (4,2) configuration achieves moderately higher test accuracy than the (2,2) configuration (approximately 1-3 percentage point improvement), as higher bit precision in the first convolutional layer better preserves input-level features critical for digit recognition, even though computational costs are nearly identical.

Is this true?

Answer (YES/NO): NO